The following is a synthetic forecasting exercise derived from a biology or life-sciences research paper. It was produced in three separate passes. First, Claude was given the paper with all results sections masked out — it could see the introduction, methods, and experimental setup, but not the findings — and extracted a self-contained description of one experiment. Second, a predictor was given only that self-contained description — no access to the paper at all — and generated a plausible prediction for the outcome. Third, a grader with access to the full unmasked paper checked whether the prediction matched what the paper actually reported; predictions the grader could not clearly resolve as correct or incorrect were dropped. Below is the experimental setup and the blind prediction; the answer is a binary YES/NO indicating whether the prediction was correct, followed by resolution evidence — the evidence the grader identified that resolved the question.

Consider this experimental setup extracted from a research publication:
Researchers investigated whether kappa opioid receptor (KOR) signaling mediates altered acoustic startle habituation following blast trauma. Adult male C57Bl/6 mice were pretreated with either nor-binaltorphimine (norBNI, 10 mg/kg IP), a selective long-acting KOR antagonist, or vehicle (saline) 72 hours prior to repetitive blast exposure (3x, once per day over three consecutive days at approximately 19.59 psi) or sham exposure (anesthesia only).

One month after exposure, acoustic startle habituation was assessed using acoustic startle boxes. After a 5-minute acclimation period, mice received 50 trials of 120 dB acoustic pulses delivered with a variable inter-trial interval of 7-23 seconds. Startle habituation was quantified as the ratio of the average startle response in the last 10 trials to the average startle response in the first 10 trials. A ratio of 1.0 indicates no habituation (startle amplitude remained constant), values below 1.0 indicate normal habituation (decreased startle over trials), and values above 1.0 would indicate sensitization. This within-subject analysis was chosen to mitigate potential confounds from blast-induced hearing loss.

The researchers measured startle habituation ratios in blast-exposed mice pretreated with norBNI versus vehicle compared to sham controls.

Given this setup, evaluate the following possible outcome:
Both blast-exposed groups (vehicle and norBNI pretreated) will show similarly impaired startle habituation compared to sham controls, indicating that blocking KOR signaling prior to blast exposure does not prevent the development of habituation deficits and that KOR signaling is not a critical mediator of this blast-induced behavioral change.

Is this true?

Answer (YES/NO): NO